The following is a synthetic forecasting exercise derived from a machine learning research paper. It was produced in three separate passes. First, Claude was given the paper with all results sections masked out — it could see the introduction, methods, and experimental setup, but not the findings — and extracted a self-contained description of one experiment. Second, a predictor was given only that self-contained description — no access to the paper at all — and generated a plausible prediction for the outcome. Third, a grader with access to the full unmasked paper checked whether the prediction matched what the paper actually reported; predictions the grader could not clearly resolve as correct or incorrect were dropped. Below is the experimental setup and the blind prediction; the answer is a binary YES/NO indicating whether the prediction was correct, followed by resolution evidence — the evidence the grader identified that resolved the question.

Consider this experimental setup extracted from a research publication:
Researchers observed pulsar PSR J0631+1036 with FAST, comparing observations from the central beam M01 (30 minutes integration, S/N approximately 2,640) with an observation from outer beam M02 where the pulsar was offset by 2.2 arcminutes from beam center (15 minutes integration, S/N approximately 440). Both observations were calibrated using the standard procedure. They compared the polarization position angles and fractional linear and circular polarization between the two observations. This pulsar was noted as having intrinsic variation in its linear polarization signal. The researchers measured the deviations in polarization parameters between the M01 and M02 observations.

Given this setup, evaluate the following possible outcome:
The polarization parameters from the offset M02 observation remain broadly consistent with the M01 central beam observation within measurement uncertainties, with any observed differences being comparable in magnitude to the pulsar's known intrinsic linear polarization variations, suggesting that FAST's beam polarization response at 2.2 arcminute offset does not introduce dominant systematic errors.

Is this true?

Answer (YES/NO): YES